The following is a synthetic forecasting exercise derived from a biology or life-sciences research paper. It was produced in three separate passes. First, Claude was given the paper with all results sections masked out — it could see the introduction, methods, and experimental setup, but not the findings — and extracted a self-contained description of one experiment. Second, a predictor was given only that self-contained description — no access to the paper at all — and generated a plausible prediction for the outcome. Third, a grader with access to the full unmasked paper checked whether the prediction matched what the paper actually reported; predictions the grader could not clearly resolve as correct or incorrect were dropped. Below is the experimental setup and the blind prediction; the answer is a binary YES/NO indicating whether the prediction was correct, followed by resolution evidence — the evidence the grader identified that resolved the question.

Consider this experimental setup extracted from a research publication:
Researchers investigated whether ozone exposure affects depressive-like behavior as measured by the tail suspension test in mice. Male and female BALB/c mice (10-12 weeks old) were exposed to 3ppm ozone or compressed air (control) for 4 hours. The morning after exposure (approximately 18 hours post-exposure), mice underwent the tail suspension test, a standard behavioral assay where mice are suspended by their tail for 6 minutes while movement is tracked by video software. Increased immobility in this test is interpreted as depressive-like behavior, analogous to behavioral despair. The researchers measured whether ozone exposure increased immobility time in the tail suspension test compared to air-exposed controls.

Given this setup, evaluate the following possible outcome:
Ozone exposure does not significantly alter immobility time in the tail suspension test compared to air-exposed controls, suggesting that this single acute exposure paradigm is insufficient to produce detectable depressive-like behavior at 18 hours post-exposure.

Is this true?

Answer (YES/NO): YES